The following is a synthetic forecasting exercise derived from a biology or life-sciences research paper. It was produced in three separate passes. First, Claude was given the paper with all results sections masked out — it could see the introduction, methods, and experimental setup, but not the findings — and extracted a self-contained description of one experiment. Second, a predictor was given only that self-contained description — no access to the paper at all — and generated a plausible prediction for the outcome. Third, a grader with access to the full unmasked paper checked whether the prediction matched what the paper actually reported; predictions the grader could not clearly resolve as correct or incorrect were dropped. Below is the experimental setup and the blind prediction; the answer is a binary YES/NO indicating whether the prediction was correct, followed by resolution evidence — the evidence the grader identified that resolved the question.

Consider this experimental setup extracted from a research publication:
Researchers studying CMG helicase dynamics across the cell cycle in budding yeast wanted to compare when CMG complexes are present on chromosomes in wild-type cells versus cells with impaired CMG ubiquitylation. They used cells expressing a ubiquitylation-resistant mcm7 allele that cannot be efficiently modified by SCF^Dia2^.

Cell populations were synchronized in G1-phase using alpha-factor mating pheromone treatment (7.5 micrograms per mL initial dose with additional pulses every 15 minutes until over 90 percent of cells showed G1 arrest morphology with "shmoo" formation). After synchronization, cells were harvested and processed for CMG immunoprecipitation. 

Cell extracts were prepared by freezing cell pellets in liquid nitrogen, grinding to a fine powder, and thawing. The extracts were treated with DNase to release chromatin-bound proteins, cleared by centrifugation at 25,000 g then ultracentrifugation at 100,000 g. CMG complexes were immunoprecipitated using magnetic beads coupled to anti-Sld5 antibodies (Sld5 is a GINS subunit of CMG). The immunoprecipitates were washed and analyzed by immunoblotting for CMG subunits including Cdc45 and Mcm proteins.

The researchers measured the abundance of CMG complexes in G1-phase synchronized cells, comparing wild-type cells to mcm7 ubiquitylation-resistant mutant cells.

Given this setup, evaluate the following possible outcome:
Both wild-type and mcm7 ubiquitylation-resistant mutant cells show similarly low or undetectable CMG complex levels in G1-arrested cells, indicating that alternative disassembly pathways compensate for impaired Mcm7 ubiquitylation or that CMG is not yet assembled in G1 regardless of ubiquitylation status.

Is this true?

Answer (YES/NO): NO